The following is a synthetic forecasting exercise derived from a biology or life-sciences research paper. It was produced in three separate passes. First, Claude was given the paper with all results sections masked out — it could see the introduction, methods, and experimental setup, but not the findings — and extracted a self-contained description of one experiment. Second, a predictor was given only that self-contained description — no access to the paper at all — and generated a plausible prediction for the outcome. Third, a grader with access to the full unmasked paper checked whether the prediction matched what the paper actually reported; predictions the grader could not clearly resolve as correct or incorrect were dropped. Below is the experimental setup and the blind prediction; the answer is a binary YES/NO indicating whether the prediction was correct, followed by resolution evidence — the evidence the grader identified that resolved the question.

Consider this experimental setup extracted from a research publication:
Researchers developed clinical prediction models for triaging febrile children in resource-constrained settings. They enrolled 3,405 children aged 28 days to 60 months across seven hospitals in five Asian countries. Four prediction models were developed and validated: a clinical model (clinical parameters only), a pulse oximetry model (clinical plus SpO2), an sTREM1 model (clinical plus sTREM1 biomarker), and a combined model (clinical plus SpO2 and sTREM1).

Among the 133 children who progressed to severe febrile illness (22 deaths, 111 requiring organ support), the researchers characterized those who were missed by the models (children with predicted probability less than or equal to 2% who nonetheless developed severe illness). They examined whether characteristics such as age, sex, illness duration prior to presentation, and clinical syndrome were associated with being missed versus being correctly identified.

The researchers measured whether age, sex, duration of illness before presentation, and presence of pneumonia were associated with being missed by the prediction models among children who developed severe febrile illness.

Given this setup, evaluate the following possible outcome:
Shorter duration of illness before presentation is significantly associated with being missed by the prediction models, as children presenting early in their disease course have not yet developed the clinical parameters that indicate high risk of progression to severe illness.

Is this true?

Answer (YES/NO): YES